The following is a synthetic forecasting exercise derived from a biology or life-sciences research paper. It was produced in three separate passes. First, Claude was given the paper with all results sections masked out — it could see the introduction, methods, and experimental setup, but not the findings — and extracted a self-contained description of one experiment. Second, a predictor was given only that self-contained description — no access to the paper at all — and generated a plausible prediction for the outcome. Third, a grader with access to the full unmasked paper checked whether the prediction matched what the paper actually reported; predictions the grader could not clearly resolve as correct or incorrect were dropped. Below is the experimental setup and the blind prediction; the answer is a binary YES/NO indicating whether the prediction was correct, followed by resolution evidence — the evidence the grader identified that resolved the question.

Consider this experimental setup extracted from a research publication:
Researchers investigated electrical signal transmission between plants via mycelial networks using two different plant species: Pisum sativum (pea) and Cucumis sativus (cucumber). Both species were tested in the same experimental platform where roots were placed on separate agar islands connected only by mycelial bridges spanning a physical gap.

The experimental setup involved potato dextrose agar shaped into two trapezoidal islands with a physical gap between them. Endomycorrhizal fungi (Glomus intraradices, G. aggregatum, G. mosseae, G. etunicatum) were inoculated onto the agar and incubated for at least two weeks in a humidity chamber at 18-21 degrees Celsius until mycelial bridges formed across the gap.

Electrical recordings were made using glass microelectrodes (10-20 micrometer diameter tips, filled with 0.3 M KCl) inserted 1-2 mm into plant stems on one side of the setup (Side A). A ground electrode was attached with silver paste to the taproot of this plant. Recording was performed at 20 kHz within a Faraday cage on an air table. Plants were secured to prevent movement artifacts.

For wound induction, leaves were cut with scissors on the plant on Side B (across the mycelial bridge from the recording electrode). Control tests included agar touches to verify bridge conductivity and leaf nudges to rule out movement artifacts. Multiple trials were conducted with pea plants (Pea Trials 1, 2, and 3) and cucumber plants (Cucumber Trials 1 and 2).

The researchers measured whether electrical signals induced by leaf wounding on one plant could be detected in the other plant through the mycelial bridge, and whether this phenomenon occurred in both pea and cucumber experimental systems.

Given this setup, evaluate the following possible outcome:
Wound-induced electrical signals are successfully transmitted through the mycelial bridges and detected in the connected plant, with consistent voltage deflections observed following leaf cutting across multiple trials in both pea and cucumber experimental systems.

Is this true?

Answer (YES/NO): YES